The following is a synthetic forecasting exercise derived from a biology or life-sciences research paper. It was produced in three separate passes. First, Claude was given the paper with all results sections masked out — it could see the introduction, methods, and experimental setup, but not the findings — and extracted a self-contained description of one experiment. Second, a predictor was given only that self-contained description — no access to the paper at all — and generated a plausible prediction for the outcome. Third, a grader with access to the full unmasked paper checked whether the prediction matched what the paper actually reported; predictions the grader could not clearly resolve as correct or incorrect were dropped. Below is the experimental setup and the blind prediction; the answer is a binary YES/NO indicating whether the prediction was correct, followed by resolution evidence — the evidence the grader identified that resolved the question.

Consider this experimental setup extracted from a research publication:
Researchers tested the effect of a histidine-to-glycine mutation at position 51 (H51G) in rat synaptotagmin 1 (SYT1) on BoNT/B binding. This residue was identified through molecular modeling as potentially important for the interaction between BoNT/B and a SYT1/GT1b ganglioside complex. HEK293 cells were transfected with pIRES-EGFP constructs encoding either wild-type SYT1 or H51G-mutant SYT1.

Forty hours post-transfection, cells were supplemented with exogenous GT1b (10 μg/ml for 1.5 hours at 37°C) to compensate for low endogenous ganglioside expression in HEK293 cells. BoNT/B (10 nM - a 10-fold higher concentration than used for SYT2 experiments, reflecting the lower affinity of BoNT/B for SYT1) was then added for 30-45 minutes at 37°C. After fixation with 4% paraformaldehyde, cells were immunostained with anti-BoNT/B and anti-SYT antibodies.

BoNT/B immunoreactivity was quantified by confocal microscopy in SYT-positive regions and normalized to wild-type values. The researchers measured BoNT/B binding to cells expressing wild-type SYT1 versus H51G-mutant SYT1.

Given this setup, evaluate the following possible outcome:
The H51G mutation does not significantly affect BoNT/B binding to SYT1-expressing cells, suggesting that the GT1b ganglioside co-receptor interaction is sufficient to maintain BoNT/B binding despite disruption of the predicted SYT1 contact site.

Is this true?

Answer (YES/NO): NO